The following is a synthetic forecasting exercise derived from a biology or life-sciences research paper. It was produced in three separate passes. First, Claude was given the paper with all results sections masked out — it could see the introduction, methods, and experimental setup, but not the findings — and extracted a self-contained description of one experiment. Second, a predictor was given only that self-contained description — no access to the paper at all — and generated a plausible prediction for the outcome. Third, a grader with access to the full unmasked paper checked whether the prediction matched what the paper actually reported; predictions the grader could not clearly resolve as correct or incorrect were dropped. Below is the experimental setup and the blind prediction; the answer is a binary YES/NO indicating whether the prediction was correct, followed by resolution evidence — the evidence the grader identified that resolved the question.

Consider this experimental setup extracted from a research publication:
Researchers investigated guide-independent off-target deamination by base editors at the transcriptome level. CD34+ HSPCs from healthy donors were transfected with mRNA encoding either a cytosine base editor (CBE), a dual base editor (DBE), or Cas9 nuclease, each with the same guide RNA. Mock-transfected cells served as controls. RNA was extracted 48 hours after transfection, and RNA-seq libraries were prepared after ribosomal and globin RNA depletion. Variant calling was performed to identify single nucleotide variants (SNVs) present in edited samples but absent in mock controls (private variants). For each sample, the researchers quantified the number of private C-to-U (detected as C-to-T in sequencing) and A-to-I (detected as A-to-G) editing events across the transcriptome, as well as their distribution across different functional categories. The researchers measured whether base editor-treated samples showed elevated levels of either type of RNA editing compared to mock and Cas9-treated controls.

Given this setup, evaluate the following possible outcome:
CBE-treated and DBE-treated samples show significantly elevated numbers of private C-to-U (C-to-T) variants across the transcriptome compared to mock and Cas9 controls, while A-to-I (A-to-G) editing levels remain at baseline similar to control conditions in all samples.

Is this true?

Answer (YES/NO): NO